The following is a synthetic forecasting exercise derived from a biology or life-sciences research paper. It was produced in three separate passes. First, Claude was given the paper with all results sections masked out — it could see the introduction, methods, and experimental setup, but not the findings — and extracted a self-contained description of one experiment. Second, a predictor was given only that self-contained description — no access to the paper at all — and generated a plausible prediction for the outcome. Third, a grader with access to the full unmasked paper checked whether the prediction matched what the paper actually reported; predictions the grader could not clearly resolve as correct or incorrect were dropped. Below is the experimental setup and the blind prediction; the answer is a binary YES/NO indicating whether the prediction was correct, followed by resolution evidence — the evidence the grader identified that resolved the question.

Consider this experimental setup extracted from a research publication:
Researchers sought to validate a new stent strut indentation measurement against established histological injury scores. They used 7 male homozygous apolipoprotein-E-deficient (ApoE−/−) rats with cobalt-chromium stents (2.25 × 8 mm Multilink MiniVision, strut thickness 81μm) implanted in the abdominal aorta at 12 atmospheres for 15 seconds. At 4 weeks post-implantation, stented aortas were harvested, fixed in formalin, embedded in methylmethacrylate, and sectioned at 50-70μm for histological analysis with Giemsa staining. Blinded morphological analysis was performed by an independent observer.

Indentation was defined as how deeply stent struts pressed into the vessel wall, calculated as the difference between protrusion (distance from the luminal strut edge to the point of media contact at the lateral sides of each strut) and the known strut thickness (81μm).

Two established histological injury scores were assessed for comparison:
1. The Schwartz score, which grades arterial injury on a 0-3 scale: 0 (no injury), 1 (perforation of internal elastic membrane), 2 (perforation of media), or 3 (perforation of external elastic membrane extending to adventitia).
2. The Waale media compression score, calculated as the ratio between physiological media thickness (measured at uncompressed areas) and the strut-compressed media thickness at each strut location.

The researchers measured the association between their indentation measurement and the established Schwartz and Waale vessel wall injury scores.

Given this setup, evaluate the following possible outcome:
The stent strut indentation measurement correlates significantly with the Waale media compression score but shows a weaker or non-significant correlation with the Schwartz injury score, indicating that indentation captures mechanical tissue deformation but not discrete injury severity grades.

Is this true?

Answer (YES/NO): NO